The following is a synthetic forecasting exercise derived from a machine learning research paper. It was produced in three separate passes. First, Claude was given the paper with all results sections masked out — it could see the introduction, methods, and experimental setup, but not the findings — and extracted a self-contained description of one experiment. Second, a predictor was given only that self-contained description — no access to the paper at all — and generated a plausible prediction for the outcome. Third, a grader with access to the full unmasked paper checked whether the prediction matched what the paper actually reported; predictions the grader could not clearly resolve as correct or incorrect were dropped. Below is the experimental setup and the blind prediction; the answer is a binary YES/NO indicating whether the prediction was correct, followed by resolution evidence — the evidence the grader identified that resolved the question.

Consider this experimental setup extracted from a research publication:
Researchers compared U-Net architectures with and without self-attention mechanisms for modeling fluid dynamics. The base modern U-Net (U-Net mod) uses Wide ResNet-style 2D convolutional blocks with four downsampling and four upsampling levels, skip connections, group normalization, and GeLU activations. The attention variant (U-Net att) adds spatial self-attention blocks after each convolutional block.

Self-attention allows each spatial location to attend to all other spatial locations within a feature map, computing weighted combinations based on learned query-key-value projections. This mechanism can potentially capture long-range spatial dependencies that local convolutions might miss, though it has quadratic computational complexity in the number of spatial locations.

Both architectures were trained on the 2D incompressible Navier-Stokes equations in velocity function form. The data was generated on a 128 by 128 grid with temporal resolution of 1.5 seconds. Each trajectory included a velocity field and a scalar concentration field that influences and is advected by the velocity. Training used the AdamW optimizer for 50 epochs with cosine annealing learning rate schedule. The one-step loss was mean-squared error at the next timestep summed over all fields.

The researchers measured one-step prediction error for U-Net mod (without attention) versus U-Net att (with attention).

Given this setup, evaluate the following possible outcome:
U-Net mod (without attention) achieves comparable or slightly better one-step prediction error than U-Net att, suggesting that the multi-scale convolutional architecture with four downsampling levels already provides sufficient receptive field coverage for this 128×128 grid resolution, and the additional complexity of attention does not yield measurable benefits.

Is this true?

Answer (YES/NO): NO